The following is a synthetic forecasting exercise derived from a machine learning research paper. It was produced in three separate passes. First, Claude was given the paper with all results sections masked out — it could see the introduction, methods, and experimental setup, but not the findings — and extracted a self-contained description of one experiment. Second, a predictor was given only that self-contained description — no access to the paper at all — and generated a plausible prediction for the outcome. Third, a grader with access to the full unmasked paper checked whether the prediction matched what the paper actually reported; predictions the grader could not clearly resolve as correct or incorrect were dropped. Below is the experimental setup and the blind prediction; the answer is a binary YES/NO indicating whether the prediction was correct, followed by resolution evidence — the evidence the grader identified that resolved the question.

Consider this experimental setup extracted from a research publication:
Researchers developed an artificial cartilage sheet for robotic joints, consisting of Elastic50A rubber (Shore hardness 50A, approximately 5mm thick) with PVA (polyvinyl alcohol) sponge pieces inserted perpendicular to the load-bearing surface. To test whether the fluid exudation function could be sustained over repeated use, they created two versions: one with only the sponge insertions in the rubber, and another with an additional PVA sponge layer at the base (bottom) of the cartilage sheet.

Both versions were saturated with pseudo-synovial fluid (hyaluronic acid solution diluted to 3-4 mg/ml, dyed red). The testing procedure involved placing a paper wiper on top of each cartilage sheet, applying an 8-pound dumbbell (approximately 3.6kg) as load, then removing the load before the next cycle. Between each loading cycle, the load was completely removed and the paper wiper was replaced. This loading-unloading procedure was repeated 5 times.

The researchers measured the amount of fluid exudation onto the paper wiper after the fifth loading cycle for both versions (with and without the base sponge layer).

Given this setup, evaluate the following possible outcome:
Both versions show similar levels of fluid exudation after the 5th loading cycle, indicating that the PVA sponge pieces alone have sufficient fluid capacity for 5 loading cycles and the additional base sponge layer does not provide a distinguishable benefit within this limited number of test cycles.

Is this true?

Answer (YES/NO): NO